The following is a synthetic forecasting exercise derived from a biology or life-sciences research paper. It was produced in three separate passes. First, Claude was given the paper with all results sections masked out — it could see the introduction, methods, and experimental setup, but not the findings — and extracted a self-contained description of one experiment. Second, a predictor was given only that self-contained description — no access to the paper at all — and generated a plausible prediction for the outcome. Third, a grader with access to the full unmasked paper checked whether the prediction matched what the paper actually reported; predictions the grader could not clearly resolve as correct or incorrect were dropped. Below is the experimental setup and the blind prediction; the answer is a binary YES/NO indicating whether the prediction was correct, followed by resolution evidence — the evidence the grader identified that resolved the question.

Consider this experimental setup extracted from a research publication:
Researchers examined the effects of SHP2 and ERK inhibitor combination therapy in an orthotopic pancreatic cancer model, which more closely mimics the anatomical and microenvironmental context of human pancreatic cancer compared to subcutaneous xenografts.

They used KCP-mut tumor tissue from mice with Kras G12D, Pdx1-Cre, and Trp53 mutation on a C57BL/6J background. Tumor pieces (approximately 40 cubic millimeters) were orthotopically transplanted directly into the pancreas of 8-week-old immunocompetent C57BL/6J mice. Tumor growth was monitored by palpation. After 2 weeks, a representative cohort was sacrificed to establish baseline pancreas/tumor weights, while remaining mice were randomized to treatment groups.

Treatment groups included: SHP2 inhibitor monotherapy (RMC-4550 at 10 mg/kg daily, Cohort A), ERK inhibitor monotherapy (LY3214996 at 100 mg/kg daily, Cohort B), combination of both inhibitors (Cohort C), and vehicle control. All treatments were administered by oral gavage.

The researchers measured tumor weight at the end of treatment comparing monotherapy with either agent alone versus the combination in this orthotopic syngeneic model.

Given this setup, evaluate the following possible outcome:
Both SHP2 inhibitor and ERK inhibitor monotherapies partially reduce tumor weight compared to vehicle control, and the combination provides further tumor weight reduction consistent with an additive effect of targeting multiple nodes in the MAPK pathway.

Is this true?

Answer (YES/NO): NO